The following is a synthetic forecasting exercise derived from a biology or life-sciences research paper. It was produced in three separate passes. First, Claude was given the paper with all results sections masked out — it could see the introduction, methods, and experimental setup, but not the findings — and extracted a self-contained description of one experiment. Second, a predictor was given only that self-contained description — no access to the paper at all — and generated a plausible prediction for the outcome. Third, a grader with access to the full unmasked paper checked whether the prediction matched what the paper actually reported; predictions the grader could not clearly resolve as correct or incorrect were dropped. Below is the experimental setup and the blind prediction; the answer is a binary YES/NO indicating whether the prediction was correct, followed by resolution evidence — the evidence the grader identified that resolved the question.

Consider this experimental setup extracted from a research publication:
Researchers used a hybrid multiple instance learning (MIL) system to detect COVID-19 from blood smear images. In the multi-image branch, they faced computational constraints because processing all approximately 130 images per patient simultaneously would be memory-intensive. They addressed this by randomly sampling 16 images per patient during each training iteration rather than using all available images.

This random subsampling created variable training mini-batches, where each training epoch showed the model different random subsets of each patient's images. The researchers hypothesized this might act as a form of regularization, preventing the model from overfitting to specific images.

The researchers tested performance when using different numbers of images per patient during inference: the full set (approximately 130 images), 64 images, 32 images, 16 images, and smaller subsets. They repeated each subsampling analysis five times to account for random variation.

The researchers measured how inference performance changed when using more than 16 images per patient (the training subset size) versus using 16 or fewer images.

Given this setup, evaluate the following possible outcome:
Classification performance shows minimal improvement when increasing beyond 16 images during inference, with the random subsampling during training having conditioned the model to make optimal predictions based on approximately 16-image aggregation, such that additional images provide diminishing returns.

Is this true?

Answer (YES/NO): NO